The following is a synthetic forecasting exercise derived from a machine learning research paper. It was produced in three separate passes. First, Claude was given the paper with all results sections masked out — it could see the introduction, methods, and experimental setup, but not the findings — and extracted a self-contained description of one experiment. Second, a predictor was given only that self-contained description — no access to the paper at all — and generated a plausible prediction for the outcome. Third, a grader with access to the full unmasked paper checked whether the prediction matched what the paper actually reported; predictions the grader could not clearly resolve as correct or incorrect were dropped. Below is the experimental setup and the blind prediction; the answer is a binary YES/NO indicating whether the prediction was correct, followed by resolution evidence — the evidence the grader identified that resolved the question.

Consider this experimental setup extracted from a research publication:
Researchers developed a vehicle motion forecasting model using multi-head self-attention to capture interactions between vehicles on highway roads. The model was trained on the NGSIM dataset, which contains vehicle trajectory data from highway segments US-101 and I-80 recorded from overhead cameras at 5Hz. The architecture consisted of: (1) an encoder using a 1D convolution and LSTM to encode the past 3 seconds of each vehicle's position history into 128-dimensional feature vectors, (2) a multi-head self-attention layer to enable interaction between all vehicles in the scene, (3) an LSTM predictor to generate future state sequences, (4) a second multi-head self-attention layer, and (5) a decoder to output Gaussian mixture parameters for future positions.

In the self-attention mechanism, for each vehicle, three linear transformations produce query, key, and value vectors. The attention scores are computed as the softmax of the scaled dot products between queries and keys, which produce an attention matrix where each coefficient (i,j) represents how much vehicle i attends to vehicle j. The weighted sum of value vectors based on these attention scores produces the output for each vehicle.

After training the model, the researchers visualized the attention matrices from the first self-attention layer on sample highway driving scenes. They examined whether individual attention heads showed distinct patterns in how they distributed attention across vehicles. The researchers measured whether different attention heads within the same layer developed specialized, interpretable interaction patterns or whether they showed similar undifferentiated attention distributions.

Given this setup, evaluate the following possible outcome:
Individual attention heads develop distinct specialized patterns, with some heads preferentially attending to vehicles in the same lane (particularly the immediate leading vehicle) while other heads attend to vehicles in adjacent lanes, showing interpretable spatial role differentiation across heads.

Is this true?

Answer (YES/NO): YES